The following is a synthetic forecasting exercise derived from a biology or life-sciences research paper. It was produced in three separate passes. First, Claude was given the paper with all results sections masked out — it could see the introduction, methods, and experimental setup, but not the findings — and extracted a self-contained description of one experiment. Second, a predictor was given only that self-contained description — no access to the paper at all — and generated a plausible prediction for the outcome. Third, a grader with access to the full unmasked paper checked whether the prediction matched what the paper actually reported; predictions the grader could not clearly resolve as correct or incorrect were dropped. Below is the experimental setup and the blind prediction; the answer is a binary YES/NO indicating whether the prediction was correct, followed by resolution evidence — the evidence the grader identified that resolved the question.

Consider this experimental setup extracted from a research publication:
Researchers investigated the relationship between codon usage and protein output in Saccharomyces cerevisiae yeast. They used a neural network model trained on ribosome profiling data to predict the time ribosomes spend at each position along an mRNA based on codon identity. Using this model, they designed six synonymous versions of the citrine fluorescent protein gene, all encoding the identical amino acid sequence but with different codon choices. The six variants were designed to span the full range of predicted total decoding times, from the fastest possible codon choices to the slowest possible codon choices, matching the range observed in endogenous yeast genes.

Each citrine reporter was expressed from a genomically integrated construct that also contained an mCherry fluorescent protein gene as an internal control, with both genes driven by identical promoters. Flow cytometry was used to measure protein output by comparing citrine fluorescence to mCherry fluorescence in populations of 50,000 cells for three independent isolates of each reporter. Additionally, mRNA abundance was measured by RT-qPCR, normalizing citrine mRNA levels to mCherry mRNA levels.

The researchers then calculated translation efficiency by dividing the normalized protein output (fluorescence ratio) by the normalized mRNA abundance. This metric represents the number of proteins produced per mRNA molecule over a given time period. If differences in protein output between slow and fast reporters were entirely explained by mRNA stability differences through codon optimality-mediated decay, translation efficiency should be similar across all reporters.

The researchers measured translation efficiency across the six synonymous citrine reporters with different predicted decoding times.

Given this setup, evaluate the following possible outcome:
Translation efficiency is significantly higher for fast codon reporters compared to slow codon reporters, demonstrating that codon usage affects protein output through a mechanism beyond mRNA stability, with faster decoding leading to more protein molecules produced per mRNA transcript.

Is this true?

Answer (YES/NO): YES